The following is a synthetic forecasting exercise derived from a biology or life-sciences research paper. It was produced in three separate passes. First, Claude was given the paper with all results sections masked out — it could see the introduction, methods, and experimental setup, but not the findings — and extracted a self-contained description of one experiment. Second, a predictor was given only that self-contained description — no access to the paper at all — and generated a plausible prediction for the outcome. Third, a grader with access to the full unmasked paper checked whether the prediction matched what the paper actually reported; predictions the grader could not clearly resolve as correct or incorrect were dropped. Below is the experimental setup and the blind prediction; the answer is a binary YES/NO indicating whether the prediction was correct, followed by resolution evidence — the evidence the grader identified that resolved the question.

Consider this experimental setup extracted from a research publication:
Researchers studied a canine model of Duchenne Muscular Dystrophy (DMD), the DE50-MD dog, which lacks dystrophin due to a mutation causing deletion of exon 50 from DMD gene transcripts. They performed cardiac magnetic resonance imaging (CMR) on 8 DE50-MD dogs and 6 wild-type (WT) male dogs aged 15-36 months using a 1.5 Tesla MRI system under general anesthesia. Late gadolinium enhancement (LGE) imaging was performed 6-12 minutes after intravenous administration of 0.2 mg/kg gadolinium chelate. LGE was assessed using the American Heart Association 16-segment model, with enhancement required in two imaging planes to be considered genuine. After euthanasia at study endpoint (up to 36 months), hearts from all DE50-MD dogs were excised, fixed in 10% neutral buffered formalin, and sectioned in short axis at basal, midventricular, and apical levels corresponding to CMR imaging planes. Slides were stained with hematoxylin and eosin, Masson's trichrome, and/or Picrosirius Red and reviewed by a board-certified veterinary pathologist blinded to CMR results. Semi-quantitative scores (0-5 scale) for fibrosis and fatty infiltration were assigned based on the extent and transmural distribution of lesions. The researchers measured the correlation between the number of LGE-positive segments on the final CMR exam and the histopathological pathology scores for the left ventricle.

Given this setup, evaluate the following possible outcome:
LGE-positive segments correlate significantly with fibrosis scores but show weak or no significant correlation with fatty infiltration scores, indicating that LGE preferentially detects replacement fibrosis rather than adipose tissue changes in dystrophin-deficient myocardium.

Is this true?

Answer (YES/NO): NO